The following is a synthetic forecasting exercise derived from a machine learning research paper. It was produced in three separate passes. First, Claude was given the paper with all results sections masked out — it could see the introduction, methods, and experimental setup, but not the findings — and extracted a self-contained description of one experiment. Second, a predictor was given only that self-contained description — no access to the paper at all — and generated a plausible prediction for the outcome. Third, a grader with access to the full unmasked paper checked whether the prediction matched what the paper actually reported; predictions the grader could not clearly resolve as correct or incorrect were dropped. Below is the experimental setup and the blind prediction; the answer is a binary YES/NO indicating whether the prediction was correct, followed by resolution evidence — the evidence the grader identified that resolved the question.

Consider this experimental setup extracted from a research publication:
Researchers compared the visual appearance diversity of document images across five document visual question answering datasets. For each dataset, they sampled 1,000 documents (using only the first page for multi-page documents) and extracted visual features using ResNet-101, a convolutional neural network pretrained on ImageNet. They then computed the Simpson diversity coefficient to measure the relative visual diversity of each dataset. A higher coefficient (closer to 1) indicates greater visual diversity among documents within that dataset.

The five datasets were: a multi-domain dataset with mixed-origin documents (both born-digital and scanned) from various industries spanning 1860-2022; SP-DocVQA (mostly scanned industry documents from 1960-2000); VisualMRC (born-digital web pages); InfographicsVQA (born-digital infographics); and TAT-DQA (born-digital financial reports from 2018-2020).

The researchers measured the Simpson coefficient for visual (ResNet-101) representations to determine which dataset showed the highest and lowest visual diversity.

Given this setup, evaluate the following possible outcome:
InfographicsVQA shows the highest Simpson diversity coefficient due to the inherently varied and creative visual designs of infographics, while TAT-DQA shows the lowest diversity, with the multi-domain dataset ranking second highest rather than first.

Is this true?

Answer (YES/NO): NO